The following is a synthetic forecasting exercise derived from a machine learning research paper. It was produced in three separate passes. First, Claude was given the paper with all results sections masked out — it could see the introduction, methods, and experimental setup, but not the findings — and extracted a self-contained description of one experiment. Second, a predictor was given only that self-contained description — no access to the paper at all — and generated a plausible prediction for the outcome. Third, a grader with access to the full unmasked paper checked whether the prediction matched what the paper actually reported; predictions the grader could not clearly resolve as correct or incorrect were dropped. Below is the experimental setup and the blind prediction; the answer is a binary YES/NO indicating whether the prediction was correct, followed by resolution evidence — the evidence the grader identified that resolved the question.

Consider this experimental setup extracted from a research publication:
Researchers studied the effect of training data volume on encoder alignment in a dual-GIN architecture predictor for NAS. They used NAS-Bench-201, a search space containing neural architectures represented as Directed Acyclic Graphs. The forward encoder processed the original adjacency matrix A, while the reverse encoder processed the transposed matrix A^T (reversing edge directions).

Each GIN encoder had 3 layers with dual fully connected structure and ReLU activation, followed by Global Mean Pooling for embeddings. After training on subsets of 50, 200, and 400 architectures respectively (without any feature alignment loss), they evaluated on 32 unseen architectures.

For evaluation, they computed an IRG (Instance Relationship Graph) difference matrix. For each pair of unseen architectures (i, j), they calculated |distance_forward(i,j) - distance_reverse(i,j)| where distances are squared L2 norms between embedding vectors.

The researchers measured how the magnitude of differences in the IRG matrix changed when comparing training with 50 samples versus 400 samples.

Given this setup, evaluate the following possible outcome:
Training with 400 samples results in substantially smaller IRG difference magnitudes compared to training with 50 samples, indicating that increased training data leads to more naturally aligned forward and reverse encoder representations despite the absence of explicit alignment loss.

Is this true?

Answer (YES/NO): YES